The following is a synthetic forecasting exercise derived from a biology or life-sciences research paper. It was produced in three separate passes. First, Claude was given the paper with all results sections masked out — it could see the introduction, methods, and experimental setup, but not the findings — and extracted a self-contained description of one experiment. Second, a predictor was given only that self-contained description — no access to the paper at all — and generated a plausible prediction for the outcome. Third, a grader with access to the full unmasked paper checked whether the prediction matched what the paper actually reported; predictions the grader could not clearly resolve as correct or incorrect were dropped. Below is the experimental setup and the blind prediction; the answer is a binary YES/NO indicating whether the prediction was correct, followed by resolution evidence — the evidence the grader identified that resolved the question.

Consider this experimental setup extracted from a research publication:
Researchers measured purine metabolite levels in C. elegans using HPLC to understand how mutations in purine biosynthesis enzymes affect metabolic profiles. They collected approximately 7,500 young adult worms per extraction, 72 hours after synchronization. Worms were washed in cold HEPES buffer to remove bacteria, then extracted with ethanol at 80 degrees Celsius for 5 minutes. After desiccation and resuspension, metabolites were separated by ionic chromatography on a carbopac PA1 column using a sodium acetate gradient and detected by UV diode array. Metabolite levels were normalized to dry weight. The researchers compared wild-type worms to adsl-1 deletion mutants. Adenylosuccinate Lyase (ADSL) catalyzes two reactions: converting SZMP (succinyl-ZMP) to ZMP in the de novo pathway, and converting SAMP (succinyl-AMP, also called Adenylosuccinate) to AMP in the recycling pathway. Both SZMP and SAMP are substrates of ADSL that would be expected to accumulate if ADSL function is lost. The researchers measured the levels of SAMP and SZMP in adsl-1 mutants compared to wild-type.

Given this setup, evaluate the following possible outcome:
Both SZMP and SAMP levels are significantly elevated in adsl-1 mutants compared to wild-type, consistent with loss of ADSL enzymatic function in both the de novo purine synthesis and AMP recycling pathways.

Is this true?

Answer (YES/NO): YES